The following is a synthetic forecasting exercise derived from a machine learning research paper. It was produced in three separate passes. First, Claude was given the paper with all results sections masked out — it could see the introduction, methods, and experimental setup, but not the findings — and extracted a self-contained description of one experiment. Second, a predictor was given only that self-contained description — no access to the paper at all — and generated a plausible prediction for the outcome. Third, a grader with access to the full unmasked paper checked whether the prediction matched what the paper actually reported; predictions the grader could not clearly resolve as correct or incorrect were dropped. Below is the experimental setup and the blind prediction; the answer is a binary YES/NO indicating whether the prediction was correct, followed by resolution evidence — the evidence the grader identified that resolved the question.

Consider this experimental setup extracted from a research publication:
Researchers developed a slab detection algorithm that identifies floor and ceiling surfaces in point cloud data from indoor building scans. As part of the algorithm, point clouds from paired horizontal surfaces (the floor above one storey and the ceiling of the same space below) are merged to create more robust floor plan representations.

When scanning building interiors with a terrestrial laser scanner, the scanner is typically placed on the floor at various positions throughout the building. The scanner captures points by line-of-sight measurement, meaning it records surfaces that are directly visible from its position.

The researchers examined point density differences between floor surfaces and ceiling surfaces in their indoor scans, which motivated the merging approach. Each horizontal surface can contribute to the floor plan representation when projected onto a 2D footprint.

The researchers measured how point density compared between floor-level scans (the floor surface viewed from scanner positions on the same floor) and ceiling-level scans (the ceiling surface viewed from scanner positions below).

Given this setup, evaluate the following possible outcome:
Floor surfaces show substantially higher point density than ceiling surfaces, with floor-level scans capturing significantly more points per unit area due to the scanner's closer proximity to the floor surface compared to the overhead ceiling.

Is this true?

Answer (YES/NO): NO